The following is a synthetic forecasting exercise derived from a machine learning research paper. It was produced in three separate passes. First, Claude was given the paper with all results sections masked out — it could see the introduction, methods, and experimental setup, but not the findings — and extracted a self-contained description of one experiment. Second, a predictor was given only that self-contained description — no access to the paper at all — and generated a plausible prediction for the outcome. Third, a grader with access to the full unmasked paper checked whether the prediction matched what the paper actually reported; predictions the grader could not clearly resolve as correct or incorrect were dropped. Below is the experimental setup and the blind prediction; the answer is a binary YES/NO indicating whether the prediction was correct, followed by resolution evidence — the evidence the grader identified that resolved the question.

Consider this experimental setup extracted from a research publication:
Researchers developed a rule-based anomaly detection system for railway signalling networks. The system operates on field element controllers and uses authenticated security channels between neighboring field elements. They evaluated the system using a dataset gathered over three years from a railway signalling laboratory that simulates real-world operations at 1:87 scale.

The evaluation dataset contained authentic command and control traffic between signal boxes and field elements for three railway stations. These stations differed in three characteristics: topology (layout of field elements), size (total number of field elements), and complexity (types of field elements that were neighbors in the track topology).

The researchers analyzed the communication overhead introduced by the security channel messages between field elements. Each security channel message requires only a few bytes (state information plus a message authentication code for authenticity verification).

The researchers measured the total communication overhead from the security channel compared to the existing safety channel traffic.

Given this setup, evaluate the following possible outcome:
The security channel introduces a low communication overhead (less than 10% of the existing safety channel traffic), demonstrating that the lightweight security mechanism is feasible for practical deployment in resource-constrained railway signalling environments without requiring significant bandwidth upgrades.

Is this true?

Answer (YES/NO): NO